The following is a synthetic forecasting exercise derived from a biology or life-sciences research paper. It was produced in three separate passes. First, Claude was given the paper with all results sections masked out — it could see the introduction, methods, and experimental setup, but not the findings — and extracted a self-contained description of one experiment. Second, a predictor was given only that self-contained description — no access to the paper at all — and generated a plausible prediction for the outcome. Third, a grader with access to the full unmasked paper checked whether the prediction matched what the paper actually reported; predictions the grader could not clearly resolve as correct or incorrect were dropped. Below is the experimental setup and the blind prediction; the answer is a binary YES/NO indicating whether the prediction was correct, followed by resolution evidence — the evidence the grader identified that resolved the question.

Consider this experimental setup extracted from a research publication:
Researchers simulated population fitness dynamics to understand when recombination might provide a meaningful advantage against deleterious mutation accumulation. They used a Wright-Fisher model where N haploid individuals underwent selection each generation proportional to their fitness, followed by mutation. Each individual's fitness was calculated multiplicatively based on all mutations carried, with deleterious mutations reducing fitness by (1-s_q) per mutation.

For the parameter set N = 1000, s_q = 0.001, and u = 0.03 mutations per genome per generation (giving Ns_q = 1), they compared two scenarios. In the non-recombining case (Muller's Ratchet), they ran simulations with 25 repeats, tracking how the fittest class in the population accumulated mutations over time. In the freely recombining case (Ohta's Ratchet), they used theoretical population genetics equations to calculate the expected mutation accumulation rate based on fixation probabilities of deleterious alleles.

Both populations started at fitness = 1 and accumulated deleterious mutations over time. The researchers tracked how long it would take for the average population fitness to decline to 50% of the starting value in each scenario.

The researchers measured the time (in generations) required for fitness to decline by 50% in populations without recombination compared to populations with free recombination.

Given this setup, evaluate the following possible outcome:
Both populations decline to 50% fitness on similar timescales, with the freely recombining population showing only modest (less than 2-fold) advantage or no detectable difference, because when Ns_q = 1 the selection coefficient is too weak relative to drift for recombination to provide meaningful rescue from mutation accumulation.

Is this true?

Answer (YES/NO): NO